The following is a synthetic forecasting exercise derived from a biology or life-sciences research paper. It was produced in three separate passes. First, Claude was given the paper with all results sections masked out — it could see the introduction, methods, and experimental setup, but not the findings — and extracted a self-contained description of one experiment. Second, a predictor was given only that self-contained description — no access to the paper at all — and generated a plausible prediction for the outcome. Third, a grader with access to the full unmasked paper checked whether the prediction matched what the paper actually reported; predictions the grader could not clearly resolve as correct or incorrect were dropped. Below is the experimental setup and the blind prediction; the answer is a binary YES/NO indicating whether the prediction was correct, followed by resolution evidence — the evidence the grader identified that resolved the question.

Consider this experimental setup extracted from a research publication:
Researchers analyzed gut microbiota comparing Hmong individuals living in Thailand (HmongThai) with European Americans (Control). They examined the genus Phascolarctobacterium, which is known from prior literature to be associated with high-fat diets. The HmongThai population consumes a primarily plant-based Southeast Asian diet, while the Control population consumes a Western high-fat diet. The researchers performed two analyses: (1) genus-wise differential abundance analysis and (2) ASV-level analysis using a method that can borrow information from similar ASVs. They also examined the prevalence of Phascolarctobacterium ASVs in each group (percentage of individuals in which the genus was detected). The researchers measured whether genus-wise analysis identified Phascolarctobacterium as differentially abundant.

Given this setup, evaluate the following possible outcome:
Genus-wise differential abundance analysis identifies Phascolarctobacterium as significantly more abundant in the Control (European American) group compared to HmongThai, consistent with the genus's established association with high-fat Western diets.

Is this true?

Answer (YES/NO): NO